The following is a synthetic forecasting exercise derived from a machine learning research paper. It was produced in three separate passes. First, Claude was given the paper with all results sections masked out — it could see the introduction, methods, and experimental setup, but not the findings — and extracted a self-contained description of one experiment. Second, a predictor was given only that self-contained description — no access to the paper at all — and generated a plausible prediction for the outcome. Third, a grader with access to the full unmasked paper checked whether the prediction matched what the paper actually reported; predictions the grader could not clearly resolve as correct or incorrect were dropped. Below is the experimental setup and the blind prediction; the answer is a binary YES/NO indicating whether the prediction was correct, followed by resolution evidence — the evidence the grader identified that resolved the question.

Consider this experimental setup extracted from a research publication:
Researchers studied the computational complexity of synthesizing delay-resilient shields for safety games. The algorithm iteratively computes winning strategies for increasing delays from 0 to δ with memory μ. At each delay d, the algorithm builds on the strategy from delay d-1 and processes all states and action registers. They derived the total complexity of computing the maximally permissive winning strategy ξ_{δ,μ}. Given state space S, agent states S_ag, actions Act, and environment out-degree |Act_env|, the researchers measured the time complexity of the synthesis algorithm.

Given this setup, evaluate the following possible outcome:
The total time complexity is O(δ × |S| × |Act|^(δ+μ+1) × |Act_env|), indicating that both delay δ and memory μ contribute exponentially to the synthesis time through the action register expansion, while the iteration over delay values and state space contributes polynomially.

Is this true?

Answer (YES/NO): NO